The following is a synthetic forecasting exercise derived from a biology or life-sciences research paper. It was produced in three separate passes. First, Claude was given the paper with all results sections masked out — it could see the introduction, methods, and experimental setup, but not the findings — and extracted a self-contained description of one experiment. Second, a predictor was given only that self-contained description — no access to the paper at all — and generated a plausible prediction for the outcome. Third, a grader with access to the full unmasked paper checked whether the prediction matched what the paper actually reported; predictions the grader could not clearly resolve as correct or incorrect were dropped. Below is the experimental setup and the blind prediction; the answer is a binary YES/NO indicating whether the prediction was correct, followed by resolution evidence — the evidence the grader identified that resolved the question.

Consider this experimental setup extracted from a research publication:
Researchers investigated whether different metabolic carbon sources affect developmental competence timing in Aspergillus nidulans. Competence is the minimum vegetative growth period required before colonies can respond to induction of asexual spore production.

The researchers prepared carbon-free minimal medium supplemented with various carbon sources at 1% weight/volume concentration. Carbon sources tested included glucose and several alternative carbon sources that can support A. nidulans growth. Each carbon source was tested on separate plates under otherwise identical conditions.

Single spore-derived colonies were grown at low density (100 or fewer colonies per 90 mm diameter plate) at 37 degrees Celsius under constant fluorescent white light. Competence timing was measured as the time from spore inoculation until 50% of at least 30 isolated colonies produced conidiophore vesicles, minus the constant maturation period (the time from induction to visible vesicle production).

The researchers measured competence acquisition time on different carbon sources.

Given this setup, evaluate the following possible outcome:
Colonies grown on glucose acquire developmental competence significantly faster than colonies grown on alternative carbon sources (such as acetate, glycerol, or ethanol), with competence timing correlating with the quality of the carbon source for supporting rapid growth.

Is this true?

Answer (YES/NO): YES